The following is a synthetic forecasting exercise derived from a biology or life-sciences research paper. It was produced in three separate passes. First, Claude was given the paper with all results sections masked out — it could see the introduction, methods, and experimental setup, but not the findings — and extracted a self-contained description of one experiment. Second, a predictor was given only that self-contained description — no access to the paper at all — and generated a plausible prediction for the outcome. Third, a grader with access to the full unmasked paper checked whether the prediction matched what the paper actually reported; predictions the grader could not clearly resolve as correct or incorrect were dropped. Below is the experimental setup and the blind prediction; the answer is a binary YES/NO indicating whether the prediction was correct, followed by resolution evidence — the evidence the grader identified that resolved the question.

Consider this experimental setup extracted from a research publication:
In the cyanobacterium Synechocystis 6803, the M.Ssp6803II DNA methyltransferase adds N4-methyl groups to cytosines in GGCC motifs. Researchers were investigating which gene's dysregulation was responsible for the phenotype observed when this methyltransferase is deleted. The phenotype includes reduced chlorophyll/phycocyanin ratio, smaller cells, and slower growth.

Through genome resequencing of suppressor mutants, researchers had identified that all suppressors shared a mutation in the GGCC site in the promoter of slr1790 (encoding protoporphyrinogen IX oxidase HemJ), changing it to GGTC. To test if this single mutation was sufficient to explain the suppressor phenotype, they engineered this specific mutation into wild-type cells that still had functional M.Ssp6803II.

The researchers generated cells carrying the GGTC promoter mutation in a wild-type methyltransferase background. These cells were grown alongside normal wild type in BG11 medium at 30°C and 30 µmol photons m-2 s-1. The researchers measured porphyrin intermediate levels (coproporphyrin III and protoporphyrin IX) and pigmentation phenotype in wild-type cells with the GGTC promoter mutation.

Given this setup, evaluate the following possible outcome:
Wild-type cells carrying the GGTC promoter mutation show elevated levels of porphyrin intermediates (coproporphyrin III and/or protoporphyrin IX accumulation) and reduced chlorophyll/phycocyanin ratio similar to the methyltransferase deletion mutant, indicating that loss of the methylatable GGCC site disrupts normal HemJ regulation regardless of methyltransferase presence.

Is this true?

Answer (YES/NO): NO